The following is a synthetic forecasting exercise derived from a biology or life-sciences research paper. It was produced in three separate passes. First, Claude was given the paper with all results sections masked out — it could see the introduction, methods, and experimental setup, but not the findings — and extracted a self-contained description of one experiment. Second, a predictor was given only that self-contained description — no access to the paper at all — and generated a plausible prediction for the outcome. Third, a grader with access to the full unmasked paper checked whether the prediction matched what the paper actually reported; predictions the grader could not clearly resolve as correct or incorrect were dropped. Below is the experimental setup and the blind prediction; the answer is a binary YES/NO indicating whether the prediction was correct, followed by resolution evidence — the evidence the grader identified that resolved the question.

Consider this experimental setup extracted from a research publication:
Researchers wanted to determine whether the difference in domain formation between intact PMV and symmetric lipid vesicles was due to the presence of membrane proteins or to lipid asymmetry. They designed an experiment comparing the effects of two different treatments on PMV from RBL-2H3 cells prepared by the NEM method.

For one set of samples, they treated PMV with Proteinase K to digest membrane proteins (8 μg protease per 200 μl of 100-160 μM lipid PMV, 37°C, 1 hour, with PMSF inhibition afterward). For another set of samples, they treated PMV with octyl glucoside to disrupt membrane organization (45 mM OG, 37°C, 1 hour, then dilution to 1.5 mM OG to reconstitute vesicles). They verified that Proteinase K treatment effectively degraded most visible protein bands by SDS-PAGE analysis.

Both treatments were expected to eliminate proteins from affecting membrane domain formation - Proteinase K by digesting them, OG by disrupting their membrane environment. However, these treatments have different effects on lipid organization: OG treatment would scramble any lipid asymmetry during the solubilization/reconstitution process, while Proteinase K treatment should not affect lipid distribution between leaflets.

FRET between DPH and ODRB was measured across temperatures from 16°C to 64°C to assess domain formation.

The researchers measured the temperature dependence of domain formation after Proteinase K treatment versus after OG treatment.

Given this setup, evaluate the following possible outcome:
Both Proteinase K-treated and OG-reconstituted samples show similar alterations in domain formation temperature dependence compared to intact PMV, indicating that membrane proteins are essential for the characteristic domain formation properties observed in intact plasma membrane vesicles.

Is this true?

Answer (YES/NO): NO